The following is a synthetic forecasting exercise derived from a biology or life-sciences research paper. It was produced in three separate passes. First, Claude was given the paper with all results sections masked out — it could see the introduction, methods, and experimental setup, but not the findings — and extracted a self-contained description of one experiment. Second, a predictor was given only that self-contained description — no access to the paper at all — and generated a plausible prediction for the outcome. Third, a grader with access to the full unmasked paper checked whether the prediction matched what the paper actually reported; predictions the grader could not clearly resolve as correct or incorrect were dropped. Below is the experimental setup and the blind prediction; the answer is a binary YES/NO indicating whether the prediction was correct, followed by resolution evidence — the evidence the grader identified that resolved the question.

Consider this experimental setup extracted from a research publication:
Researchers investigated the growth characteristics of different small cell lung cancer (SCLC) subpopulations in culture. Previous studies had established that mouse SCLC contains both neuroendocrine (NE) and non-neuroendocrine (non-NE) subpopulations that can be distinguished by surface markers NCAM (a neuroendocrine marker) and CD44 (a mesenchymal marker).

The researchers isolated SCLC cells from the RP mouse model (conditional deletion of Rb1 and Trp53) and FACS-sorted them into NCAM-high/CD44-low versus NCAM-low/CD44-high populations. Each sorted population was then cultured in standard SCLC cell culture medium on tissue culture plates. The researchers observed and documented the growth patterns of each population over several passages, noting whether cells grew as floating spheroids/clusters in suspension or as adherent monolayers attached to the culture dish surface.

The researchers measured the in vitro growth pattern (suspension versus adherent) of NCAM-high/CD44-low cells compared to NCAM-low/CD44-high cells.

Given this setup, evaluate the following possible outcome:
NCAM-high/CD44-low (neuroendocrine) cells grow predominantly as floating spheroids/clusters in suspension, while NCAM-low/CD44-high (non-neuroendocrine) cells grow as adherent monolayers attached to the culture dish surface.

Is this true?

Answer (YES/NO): YES